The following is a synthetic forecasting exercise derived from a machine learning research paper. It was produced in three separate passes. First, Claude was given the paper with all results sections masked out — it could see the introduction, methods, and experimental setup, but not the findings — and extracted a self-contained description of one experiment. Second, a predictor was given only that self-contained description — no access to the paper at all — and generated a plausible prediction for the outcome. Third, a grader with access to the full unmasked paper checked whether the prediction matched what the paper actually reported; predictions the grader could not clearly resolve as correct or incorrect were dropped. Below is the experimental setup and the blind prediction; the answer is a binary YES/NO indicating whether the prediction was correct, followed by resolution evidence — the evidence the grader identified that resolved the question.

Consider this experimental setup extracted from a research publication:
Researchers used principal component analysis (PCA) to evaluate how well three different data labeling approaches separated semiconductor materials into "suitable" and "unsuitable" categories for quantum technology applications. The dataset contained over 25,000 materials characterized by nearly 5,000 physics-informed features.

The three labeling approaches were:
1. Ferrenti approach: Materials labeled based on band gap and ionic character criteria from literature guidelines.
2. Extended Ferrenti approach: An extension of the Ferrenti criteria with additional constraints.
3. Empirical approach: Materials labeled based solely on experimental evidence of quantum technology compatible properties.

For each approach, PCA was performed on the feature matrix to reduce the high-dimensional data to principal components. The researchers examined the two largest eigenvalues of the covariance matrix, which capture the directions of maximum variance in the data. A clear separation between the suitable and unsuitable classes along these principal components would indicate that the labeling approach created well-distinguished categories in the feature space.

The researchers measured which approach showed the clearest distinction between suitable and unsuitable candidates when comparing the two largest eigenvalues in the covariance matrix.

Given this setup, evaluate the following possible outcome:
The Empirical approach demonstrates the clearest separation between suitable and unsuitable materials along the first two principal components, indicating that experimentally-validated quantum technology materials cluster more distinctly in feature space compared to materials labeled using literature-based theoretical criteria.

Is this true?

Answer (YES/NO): YES